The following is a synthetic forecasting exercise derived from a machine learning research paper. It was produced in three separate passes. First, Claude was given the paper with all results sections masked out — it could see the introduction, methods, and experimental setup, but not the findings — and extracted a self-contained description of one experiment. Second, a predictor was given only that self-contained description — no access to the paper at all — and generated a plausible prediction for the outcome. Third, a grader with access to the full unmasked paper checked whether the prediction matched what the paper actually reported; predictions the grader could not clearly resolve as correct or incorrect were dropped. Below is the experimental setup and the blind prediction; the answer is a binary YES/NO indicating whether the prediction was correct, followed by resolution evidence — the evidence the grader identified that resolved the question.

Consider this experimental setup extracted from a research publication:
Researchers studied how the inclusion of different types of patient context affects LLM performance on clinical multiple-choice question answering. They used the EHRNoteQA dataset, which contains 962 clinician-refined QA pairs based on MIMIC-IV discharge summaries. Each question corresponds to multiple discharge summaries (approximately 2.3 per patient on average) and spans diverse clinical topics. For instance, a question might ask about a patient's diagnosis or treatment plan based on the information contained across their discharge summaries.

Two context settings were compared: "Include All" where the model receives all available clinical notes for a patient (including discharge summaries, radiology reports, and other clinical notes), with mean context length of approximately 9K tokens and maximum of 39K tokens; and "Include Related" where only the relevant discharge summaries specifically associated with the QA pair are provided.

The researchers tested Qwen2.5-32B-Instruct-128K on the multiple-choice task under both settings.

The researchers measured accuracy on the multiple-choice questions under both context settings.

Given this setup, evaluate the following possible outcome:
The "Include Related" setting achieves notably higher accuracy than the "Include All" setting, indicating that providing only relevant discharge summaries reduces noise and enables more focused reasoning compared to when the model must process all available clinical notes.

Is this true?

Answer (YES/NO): NO